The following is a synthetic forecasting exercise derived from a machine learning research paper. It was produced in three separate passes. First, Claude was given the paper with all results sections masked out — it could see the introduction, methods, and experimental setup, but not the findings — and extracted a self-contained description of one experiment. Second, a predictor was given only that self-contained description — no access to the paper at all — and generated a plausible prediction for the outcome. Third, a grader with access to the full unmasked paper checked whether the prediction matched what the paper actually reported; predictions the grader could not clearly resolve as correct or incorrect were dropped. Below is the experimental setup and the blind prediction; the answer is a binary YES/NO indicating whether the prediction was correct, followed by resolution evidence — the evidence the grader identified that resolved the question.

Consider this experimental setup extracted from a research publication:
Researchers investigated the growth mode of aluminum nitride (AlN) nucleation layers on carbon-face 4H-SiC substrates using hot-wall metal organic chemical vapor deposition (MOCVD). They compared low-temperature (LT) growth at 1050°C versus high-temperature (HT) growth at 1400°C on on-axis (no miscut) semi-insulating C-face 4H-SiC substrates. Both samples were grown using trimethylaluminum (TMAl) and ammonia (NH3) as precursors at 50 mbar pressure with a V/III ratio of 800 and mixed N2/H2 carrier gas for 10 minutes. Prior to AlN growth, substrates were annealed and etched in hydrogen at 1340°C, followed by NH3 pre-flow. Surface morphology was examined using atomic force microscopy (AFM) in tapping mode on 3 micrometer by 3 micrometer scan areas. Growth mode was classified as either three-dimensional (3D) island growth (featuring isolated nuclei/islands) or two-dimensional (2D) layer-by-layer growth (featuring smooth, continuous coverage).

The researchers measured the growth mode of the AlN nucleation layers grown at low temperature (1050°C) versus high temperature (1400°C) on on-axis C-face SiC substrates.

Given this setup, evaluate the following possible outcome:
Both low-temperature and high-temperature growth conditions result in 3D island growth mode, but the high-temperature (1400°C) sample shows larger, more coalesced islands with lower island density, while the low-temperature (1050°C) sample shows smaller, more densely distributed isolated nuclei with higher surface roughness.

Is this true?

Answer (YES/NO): NO